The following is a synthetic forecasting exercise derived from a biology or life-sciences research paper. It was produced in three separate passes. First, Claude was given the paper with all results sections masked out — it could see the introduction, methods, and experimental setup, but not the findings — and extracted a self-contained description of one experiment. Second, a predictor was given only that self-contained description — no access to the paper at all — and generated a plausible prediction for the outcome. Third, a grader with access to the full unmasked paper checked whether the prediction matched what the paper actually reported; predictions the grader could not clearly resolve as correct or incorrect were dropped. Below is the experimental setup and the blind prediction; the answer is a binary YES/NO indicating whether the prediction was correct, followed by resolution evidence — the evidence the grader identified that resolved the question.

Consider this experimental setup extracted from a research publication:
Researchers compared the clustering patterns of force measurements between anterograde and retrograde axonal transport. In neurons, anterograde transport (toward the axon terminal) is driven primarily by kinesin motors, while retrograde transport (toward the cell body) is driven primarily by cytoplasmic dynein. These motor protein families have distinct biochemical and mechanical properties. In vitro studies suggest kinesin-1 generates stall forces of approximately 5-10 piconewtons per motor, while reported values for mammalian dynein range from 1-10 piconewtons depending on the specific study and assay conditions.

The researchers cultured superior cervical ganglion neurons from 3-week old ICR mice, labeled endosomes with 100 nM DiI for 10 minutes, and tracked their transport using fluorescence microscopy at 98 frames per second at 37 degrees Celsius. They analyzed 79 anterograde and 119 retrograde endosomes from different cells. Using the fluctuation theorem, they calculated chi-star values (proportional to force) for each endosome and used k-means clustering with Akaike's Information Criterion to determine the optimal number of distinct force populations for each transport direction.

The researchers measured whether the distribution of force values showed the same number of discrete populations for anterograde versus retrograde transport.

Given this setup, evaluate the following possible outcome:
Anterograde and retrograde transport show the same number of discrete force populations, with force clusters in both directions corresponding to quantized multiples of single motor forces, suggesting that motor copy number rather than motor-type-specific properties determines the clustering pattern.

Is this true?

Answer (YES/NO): NO